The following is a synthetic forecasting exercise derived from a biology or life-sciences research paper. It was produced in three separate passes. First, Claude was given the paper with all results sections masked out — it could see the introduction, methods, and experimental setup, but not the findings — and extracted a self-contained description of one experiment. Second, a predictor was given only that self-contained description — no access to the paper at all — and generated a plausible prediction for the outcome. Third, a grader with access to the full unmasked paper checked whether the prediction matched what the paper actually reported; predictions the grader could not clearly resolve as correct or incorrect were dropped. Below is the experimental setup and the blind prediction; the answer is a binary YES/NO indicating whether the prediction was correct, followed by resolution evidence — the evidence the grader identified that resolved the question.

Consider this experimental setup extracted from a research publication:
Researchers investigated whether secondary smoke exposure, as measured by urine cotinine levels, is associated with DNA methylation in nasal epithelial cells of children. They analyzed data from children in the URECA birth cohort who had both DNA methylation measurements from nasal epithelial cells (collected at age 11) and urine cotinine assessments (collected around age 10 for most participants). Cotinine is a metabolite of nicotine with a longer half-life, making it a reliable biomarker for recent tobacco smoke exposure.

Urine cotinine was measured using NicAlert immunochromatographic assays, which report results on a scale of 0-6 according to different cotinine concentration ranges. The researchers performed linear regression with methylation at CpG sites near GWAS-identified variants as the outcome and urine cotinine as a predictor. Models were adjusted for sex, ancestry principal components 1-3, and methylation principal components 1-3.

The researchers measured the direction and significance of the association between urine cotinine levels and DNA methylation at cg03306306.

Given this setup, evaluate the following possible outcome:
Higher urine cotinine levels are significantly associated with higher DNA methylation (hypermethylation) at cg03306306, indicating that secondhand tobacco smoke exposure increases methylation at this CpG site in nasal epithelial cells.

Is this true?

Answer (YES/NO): YES